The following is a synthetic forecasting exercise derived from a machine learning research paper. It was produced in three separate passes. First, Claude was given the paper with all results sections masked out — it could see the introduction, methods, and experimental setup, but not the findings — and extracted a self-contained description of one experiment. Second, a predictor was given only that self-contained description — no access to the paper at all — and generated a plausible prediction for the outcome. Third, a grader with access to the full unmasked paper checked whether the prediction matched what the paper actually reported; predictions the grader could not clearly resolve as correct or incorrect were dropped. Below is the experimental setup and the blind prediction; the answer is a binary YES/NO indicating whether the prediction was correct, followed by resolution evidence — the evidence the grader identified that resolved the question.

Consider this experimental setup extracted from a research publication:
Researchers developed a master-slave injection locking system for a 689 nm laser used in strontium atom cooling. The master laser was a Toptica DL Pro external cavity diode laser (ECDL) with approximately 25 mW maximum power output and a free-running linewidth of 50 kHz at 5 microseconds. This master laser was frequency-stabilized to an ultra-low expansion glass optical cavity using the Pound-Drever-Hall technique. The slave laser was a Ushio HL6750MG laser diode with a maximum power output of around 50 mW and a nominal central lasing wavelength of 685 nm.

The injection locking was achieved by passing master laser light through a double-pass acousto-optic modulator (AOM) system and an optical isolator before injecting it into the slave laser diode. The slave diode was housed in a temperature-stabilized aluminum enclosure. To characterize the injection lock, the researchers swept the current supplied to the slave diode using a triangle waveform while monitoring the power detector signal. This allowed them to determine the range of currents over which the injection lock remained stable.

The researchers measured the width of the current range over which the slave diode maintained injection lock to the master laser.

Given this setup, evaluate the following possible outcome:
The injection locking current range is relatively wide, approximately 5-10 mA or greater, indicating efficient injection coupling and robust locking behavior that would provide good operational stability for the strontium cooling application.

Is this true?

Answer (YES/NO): NO